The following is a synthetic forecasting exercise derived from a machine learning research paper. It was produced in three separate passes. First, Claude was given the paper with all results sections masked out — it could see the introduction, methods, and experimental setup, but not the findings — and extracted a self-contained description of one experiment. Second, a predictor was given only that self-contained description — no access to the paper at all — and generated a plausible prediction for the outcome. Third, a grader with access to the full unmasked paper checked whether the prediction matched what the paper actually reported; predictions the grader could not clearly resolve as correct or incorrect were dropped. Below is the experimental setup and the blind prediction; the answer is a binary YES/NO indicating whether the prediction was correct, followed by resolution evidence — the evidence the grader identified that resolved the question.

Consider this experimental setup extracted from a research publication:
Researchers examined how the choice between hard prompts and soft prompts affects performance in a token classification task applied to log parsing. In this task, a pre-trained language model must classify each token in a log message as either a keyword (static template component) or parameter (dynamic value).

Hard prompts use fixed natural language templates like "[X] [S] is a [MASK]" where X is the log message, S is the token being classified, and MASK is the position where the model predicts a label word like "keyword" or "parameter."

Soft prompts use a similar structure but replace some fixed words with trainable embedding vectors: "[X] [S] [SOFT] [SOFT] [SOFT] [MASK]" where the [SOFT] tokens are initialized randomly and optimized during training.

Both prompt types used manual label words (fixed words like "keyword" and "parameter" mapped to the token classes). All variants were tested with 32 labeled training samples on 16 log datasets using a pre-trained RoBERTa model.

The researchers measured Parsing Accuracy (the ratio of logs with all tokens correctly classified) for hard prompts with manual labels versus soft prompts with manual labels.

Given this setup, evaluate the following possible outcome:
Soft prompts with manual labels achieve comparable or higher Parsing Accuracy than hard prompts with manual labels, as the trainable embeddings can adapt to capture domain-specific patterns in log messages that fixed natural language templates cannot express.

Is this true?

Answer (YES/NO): NO